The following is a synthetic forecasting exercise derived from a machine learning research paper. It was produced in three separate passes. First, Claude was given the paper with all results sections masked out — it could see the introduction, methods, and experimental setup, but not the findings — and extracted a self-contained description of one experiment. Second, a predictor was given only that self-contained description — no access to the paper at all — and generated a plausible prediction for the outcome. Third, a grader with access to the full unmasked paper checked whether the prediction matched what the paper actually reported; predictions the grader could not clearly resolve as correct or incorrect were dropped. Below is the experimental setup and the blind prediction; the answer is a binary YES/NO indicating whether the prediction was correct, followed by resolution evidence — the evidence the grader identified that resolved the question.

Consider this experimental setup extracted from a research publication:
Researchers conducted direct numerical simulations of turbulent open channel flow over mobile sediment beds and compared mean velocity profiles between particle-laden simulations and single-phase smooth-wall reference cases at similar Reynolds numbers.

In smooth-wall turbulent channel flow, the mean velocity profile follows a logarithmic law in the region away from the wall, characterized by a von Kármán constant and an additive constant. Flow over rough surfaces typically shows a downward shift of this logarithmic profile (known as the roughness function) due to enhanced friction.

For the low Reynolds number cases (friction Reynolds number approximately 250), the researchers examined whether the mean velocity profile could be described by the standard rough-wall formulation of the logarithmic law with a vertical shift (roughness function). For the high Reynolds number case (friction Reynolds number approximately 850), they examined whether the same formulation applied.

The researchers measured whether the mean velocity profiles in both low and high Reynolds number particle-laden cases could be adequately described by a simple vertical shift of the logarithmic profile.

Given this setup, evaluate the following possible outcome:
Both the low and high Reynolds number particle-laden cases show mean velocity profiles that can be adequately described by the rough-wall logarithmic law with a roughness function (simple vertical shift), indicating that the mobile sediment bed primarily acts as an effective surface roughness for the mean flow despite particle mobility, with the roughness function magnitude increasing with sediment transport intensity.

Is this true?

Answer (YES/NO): NO